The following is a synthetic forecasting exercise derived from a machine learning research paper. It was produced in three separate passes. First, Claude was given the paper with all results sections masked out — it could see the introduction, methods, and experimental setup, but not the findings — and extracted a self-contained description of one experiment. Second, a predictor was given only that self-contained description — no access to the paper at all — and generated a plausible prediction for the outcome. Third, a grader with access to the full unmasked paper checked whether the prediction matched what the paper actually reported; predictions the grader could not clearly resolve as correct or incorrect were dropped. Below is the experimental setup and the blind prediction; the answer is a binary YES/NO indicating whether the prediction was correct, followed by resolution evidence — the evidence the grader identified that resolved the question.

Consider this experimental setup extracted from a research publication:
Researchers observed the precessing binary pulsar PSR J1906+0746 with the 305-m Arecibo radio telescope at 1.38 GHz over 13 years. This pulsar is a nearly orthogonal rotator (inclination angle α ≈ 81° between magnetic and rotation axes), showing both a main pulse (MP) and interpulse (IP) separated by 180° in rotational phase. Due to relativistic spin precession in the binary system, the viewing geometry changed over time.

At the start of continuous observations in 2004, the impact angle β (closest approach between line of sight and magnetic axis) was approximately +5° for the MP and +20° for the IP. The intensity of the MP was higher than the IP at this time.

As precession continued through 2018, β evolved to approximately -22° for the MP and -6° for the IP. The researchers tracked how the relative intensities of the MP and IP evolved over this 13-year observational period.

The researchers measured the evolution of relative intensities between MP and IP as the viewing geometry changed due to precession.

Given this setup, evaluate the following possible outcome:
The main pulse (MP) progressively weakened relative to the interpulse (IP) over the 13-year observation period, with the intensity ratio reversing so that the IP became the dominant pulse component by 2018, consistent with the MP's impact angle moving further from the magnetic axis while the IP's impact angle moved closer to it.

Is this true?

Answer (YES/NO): YES